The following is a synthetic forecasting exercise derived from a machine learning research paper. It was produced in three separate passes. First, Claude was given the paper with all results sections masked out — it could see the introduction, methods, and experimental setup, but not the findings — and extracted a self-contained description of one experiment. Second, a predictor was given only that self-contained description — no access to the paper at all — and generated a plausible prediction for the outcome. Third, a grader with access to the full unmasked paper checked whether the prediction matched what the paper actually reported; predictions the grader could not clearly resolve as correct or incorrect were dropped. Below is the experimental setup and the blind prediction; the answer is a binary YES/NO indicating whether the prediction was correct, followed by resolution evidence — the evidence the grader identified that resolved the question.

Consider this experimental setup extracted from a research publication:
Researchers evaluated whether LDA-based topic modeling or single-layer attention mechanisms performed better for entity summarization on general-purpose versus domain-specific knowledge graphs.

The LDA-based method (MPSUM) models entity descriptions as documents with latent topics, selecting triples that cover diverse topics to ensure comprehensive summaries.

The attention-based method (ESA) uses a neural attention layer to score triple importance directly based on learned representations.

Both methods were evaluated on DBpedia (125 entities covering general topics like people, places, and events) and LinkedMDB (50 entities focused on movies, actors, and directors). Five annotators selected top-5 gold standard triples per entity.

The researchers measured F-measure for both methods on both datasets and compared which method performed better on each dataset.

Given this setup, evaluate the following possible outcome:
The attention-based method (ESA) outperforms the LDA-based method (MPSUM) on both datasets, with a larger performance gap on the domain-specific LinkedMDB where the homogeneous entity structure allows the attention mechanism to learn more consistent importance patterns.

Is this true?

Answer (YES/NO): YES